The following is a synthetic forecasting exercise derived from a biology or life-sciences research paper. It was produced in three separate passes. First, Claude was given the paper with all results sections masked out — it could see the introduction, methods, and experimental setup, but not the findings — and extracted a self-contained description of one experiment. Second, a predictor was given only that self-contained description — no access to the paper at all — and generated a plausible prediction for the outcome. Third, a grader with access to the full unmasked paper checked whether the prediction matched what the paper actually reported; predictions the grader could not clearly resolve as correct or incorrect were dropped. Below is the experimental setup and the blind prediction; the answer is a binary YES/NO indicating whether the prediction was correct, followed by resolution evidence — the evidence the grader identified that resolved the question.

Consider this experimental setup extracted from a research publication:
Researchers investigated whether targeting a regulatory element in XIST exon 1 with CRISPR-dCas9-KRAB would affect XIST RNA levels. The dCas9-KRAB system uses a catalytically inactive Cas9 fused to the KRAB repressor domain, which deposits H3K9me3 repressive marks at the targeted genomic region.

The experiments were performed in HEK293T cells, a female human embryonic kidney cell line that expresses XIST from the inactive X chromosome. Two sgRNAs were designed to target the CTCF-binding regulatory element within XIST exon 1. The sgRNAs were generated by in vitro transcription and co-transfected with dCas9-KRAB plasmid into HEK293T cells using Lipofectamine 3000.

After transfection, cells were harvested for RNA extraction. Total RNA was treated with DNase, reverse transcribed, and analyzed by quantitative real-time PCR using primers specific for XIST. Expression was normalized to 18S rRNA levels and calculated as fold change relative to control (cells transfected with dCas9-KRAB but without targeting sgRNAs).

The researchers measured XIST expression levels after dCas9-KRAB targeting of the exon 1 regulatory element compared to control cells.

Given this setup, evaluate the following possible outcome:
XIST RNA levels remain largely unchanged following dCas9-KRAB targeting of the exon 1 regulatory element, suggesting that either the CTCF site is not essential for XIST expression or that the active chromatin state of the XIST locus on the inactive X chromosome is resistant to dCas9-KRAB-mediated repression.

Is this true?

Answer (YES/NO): NO